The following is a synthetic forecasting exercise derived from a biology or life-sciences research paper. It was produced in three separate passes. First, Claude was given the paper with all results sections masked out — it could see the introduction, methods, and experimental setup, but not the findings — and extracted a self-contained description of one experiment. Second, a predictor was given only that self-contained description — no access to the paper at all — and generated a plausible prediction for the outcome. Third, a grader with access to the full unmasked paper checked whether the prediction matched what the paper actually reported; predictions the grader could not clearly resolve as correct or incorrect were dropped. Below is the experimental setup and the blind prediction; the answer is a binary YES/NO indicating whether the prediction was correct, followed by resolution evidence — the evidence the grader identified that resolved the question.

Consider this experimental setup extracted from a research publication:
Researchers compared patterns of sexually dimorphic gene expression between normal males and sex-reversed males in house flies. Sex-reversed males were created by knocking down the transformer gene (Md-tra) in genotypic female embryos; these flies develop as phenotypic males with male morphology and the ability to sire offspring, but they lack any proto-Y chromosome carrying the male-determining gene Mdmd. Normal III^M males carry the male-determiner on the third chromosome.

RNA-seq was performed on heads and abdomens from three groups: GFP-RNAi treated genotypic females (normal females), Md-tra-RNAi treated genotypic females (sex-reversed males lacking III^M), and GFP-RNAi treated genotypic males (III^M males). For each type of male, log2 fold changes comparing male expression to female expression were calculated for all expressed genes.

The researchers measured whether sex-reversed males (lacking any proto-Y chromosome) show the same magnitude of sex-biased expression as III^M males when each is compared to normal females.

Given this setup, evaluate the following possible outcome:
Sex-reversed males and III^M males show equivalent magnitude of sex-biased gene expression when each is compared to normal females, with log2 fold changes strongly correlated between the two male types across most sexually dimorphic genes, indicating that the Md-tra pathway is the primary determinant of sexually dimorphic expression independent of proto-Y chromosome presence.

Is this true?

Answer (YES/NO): YES